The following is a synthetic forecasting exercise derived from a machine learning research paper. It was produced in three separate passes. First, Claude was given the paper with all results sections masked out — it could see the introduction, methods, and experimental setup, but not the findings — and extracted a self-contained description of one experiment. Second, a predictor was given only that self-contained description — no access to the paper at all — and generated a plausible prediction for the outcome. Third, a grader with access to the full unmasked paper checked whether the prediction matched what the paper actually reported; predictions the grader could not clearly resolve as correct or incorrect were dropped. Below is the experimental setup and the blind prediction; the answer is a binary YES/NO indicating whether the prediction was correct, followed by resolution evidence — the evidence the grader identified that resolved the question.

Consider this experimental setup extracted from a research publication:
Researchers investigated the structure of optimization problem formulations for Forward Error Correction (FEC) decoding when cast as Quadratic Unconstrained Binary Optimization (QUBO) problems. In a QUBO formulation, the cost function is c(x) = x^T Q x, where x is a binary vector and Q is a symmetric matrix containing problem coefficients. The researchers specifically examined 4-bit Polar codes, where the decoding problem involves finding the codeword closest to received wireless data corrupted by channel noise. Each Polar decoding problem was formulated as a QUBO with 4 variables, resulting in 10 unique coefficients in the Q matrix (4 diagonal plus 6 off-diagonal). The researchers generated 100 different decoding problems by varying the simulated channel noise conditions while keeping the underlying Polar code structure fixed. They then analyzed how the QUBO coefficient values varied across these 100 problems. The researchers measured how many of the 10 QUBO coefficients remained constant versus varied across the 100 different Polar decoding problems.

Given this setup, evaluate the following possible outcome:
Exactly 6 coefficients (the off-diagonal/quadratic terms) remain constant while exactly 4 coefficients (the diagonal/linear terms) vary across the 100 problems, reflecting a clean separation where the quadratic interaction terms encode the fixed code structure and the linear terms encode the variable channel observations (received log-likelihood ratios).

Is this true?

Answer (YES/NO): NO